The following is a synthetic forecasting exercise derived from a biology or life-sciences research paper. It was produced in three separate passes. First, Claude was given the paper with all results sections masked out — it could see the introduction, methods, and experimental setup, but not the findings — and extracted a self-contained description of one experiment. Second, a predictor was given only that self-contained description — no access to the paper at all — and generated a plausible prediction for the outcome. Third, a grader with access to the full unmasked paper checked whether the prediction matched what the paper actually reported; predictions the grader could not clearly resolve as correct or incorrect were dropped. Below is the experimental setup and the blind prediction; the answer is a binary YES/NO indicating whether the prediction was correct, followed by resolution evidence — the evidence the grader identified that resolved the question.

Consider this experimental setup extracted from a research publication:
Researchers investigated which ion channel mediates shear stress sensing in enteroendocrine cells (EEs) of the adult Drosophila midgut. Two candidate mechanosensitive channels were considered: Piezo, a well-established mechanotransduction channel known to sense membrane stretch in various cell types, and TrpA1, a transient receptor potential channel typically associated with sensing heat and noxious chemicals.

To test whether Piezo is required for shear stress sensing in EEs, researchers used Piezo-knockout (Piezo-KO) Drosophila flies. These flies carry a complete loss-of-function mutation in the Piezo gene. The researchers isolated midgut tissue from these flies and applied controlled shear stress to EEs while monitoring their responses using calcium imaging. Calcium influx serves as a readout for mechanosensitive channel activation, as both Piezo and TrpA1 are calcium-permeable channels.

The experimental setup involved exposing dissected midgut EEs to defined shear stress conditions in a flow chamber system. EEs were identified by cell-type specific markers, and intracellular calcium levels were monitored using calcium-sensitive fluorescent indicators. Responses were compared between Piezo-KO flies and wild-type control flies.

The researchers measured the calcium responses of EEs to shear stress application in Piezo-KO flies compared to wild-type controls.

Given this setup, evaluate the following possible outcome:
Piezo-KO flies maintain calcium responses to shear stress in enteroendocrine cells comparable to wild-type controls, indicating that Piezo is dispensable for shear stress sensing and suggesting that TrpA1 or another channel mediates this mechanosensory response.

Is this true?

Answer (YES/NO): YES